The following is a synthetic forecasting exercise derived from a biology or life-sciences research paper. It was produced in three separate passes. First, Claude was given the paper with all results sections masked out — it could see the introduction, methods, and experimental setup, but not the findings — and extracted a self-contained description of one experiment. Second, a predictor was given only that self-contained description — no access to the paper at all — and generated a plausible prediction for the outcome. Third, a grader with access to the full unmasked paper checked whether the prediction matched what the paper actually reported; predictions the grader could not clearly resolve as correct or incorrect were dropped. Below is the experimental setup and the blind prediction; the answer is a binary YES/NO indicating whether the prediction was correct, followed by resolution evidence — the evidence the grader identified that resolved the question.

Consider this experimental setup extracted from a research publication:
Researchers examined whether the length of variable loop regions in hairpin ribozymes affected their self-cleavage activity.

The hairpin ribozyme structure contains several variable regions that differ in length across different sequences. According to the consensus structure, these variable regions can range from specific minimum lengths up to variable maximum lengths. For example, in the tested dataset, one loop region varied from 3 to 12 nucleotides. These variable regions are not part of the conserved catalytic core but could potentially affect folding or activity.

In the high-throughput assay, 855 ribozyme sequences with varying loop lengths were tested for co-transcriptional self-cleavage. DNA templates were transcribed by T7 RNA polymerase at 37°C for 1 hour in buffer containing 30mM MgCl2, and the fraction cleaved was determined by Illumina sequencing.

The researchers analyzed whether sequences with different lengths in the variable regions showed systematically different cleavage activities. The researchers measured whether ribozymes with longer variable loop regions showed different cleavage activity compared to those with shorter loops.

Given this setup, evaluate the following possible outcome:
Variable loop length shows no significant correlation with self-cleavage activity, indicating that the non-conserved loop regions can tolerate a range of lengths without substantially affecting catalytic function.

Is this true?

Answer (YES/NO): YES